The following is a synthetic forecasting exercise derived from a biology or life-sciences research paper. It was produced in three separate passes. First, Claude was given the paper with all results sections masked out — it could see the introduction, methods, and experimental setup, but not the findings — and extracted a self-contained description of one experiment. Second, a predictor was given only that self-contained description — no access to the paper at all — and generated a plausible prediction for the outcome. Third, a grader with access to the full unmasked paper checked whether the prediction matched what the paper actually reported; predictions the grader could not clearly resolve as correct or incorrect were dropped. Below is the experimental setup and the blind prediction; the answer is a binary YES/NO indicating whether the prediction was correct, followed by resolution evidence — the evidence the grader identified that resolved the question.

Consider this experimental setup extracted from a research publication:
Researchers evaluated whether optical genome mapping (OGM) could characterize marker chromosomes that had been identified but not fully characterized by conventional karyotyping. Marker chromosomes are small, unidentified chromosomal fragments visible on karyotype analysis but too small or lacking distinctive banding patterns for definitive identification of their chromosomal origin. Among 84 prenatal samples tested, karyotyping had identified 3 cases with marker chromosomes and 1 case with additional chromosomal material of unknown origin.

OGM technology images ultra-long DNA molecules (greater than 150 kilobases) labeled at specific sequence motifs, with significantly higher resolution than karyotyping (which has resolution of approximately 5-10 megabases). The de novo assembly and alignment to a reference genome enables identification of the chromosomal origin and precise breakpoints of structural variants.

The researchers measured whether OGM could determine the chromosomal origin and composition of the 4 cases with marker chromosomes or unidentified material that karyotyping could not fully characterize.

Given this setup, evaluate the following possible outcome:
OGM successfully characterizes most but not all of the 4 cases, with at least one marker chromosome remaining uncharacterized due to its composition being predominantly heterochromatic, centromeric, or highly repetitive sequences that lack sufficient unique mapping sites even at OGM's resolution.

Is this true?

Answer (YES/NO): NO